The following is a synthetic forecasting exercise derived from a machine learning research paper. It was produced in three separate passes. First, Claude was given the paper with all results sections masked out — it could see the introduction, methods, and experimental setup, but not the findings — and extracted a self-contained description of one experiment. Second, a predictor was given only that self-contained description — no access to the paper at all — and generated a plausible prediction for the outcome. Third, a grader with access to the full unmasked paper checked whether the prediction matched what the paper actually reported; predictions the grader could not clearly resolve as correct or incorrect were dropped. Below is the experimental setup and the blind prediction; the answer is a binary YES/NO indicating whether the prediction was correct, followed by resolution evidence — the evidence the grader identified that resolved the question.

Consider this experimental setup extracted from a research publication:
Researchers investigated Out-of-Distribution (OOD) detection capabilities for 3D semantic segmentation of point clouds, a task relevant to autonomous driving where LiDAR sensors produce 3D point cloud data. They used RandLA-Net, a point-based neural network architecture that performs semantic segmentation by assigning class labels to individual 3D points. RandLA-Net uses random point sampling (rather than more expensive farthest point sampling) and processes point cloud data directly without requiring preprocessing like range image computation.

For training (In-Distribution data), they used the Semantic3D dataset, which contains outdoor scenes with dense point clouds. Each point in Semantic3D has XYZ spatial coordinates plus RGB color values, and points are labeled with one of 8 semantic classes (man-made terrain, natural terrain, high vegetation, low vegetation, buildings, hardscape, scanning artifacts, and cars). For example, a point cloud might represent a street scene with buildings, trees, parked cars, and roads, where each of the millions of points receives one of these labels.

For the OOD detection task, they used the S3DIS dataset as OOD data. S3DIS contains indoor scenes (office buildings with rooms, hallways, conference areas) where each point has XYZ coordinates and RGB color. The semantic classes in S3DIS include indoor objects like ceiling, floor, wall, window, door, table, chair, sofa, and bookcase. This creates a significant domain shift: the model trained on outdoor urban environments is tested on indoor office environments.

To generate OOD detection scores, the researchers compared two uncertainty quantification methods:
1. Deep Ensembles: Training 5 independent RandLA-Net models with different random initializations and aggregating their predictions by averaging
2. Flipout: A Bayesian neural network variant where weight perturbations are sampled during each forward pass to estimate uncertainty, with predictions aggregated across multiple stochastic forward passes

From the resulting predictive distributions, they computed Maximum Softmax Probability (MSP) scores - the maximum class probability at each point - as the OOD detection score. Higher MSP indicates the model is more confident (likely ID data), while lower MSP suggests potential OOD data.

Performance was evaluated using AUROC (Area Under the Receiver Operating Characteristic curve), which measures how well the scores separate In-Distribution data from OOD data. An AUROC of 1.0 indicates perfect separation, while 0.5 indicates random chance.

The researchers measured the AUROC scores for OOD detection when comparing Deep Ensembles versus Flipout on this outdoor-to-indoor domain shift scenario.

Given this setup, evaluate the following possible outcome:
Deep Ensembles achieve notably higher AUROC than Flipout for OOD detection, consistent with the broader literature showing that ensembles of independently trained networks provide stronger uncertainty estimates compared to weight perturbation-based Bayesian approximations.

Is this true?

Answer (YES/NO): YES